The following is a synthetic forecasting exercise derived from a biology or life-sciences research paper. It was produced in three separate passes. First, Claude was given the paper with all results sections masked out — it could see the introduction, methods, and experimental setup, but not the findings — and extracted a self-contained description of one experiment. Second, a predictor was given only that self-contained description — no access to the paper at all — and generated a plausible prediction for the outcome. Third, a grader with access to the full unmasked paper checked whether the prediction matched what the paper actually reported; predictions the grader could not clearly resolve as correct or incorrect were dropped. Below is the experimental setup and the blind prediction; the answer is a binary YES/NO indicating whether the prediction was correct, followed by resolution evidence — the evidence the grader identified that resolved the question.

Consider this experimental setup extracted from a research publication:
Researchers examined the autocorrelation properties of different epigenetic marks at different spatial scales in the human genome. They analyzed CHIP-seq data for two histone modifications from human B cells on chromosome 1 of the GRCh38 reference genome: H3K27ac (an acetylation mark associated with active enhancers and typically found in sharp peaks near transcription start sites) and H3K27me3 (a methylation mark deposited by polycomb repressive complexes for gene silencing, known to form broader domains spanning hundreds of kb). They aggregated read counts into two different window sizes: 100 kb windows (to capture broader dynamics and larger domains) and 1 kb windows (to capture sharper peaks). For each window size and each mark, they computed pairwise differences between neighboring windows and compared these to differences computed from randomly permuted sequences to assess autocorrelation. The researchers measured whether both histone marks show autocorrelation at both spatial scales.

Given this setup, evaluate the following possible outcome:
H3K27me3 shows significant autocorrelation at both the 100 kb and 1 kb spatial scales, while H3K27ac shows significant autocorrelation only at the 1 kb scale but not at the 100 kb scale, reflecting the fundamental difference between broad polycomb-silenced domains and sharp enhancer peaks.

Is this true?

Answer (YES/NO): NO